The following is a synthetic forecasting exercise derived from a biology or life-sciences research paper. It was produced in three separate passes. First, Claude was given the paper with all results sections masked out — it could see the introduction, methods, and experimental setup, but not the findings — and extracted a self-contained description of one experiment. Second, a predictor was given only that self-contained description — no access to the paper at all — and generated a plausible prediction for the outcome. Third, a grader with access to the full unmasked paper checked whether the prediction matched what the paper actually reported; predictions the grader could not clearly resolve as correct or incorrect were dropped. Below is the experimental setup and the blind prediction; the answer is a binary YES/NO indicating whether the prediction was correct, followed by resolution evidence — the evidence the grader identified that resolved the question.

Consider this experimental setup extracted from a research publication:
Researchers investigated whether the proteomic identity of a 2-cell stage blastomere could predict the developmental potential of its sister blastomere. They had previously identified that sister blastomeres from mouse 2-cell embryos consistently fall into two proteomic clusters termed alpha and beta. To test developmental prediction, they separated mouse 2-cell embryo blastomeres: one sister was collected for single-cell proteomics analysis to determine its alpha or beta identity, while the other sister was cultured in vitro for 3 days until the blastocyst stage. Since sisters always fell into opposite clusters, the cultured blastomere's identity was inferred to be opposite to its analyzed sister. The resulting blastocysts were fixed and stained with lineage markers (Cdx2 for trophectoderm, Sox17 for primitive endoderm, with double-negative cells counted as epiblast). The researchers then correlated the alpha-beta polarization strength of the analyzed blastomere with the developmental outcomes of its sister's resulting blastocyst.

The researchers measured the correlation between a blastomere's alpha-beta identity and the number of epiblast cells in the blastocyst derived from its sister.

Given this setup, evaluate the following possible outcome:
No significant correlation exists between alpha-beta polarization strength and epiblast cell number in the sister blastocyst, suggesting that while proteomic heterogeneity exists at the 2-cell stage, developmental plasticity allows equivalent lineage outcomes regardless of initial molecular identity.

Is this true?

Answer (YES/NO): NO